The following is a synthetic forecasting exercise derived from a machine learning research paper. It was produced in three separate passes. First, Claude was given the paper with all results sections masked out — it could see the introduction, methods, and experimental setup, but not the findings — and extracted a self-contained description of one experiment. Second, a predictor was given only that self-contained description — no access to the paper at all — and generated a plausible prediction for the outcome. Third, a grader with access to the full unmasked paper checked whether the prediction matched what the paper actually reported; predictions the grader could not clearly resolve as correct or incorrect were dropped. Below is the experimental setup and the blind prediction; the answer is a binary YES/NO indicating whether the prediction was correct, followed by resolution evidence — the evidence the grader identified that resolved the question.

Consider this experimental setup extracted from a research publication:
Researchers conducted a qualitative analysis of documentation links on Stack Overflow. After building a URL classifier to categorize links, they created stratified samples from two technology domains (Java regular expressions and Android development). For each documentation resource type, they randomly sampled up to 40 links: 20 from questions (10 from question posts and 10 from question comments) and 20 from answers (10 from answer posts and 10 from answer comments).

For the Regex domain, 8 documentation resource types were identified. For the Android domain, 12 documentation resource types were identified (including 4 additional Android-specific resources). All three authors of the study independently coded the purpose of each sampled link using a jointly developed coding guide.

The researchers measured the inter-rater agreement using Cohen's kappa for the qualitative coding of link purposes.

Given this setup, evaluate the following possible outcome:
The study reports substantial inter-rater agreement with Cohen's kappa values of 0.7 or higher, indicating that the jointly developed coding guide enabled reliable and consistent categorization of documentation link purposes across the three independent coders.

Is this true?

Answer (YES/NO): NO